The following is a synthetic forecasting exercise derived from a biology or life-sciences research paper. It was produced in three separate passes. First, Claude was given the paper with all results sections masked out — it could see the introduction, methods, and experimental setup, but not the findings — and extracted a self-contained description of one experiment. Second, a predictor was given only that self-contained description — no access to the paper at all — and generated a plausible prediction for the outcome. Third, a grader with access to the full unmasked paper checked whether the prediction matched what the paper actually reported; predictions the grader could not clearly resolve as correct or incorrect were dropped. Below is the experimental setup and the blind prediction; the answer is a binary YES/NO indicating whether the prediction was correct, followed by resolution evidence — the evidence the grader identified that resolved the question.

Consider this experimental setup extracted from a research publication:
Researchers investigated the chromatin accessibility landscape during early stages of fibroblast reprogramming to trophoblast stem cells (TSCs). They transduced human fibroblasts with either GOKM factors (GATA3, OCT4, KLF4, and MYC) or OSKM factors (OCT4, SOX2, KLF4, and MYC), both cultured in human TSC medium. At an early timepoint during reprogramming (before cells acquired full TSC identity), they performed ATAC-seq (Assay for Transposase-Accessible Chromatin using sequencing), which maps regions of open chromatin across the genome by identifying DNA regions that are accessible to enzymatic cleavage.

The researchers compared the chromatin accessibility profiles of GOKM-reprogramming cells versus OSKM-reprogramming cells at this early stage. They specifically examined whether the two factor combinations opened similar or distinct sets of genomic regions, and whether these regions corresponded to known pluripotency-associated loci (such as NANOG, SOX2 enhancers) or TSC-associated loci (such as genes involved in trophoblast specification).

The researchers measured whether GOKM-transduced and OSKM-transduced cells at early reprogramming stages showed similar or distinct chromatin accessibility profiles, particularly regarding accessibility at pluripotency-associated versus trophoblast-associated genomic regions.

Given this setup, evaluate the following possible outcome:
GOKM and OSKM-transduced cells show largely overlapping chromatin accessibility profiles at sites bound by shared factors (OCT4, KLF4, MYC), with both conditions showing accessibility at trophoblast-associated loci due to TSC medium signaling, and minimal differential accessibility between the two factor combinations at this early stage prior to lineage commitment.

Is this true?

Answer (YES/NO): NO